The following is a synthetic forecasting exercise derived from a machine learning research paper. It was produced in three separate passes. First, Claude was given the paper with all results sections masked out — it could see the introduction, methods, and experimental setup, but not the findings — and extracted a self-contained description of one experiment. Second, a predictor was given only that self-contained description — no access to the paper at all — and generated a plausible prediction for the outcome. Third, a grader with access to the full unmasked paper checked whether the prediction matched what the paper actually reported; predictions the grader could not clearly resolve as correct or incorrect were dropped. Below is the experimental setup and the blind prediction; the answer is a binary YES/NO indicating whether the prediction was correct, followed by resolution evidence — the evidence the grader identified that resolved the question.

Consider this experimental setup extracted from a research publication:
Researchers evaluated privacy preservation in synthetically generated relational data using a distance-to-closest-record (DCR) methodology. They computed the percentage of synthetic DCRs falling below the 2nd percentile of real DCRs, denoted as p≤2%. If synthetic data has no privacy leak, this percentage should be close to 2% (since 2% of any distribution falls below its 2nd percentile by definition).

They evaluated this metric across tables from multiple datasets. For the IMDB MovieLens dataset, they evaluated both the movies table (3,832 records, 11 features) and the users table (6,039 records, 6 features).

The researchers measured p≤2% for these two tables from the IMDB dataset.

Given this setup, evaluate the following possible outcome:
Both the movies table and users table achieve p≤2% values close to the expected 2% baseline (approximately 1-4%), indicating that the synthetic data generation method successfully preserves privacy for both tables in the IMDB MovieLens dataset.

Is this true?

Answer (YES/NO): YES